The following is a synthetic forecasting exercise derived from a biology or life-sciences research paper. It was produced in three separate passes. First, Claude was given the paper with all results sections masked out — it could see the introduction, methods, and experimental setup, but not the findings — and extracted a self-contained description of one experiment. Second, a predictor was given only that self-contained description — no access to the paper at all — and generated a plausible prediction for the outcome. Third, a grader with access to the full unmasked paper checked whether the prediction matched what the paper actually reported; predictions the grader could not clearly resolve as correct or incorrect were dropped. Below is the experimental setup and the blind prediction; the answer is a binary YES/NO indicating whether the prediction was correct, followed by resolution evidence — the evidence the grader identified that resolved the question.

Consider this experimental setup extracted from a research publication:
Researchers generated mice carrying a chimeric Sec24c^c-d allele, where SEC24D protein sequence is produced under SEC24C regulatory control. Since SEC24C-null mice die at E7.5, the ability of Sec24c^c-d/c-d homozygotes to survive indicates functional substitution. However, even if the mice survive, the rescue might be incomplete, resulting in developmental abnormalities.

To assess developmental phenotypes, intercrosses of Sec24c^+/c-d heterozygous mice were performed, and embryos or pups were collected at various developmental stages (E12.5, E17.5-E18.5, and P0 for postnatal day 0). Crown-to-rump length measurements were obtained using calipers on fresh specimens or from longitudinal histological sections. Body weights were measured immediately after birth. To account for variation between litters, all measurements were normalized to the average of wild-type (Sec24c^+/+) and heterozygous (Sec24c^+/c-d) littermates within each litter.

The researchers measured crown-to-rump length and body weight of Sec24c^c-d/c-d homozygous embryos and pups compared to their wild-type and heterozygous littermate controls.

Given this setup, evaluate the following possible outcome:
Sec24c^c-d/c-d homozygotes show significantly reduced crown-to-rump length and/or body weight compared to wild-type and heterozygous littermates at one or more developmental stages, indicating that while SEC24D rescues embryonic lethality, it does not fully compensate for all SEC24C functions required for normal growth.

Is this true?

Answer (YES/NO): YES